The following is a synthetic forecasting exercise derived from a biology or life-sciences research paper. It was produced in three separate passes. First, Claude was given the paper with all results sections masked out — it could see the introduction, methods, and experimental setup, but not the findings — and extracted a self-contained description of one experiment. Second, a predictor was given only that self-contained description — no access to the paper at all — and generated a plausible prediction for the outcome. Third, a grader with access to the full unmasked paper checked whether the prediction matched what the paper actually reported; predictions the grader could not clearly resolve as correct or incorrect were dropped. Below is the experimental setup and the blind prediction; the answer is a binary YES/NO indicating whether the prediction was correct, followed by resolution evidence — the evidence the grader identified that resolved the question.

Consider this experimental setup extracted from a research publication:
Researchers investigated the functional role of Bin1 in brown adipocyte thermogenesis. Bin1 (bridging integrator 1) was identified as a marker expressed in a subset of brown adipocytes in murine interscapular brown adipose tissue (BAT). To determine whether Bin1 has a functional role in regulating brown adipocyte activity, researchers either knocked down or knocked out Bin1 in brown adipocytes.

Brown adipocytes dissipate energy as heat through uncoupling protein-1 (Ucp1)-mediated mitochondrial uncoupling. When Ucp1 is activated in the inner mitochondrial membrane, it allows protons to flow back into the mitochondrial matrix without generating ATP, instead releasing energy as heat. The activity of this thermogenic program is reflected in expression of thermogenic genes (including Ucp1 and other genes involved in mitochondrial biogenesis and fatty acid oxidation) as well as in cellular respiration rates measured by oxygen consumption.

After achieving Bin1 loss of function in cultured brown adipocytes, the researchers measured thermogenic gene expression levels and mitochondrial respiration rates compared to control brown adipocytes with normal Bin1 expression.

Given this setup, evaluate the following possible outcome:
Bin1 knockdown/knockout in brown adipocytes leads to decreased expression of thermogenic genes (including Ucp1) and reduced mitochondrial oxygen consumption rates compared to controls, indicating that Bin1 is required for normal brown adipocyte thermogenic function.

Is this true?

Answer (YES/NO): NO